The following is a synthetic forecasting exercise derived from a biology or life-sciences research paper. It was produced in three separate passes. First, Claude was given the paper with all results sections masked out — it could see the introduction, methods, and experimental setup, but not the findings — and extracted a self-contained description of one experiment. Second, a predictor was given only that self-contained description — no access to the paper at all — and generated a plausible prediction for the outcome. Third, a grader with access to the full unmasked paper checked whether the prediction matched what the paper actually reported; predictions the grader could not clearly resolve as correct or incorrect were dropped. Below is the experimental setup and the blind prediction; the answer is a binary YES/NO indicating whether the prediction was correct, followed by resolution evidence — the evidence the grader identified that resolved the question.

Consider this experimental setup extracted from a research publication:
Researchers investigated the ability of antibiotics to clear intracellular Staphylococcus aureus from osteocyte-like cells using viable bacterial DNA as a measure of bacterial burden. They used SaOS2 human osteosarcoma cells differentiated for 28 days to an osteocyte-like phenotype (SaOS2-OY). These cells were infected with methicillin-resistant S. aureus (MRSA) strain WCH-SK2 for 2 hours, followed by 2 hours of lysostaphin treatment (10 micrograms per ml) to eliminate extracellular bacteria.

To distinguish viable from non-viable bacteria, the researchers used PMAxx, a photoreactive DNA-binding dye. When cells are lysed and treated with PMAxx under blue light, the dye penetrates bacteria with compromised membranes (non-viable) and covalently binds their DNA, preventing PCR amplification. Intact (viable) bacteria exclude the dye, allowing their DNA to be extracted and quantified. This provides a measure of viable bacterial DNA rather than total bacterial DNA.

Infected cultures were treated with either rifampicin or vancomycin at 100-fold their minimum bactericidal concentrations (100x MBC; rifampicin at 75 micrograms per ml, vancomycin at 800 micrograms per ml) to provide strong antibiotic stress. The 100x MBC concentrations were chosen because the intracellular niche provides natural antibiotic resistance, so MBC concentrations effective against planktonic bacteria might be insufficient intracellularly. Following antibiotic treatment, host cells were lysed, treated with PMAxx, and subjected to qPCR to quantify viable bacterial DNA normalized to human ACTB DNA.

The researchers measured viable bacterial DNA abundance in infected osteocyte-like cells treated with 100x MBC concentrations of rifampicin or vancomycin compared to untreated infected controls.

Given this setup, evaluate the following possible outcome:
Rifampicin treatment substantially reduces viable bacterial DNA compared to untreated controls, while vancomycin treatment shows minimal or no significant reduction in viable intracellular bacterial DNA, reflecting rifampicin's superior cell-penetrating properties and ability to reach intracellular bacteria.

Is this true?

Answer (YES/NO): NO